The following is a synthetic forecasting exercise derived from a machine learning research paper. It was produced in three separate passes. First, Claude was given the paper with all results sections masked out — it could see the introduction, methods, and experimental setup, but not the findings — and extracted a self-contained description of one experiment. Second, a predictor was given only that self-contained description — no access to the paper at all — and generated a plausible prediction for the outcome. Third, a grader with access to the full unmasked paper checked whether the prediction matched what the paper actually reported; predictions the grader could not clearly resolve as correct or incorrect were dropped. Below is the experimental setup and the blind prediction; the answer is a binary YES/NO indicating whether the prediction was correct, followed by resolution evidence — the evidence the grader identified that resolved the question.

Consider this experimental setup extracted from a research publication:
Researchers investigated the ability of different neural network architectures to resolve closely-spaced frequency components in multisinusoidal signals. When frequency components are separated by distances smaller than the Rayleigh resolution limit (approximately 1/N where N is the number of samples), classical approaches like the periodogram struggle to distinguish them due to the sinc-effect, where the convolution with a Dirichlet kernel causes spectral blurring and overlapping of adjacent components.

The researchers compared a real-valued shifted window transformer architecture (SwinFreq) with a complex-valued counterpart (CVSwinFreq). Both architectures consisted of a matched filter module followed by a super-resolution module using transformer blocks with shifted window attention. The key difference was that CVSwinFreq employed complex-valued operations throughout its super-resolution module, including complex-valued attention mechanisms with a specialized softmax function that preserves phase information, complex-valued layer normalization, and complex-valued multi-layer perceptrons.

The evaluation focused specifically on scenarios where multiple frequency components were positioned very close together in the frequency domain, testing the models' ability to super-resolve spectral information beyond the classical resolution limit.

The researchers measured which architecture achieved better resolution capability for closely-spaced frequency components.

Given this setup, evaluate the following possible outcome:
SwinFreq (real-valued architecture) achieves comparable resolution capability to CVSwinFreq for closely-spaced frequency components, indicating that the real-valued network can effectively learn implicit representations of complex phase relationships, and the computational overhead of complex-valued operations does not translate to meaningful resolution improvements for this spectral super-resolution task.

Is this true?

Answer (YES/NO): NO